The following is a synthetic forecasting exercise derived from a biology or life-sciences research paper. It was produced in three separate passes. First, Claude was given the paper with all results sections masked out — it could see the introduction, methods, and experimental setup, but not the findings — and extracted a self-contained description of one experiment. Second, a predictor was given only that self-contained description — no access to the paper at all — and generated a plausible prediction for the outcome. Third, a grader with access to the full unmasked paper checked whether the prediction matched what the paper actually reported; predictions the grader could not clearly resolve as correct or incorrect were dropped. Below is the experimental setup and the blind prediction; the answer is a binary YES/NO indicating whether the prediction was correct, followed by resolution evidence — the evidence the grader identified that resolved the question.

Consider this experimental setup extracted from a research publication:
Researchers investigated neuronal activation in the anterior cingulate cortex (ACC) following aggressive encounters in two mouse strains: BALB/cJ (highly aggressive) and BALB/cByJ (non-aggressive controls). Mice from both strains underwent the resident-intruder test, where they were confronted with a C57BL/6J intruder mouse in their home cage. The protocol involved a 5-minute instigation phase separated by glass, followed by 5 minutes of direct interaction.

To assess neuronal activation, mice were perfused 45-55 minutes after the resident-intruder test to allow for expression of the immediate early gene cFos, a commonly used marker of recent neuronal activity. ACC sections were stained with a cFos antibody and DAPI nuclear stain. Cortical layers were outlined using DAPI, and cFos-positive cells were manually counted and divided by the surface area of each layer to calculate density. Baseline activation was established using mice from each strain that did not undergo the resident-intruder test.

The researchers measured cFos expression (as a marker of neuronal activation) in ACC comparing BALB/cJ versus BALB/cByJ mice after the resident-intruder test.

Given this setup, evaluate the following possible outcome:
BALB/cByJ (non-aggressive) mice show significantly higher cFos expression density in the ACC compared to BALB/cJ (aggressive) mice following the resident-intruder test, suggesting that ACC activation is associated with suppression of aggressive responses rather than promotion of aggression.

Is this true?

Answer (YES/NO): YES